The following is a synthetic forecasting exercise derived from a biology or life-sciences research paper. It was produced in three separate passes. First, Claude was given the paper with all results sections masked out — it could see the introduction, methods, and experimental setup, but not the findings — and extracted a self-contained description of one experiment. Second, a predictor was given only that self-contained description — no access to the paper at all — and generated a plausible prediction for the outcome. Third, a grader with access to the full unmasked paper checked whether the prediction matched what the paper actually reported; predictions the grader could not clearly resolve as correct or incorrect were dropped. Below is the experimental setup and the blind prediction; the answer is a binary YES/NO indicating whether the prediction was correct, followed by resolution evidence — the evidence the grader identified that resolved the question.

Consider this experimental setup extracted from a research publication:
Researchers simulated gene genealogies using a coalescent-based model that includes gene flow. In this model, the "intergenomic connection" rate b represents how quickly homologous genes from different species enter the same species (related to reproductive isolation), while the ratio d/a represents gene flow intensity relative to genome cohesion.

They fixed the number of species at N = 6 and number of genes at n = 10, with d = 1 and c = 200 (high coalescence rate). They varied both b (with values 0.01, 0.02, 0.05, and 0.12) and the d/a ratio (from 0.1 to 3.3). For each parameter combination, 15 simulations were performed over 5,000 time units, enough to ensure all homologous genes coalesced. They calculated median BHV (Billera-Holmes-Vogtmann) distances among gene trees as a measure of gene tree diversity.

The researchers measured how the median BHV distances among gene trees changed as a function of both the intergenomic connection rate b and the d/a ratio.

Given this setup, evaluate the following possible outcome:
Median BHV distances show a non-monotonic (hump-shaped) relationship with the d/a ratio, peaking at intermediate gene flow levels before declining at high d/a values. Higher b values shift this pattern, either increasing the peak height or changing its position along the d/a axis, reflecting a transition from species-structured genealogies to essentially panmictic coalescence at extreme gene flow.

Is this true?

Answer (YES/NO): NO